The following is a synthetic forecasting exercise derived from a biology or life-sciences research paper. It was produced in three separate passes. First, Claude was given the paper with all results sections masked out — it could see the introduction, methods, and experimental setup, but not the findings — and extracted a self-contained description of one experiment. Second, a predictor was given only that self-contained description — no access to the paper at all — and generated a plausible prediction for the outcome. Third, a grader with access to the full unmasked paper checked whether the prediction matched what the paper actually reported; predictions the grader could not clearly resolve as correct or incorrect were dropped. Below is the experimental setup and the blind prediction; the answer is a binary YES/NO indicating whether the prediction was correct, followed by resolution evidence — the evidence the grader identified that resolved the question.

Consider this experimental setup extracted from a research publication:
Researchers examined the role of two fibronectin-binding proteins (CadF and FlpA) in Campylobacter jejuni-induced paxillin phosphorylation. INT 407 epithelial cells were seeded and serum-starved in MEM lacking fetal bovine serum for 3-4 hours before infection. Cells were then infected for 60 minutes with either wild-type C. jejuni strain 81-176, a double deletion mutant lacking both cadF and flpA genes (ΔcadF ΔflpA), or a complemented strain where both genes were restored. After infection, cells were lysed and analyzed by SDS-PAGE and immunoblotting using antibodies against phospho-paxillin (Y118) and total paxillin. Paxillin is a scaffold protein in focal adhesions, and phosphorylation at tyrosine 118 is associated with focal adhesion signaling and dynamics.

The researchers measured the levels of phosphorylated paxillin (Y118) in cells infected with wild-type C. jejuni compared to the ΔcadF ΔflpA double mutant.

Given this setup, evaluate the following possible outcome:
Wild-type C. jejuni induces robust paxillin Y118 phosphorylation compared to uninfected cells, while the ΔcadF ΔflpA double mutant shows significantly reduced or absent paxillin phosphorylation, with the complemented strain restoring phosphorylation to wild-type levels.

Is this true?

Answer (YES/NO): NO